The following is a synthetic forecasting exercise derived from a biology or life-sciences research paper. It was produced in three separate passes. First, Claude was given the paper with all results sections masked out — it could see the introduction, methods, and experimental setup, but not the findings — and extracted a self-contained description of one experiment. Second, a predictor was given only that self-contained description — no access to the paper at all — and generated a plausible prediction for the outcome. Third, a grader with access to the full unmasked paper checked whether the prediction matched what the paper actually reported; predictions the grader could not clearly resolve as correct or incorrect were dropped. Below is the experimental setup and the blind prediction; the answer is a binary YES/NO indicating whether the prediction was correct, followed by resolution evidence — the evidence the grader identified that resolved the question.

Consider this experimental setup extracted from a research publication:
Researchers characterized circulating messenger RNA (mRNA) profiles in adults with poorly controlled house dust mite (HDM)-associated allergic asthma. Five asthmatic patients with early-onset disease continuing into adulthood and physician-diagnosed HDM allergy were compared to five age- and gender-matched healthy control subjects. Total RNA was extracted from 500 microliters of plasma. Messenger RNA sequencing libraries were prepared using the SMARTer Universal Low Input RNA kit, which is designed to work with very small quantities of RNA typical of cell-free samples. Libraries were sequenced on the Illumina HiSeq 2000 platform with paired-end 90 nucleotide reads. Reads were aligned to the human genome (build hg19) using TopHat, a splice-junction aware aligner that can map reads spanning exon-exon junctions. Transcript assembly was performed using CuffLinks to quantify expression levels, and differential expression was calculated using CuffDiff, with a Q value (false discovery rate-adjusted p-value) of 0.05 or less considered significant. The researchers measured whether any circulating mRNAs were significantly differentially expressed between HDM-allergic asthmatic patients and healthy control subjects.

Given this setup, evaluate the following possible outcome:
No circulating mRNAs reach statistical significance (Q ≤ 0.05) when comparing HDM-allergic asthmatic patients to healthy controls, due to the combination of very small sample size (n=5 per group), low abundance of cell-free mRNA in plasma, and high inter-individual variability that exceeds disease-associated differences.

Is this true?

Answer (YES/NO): NO